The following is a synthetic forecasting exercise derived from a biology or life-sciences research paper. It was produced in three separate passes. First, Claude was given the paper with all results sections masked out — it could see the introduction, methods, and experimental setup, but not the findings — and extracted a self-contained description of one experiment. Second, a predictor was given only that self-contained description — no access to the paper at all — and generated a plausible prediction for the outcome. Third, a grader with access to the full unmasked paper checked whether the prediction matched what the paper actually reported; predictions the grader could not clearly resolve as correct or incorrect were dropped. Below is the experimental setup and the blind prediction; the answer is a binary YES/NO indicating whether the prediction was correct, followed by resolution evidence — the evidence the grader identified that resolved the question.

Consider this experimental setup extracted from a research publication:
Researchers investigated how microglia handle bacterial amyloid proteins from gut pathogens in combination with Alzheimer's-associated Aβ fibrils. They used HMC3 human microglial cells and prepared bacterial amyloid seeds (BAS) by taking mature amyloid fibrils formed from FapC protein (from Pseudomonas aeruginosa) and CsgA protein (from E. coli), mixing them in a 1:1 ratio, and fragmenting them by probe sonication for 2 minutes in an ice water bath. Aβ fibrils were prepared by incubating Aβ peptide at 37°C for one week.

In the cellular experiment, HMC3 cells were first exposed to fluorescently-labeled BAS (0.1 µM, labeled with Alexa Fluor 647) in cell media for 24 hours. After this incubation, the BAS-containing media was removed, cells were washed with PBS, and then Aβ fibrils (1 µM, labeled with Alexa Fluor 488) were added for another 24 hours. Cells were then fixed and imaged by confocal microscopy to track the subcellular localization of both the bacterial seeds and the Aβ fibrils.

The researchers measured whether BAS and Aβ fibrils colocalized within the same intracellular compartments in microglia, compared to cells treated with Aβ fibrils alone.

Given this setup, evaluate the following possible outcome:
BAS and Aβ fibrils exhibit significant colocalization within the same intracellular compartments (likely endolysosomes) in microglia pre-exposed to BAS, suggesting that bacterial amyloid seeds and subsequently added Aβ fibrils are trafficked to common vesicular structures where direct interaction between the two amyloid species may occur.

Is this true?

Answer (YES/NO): YES